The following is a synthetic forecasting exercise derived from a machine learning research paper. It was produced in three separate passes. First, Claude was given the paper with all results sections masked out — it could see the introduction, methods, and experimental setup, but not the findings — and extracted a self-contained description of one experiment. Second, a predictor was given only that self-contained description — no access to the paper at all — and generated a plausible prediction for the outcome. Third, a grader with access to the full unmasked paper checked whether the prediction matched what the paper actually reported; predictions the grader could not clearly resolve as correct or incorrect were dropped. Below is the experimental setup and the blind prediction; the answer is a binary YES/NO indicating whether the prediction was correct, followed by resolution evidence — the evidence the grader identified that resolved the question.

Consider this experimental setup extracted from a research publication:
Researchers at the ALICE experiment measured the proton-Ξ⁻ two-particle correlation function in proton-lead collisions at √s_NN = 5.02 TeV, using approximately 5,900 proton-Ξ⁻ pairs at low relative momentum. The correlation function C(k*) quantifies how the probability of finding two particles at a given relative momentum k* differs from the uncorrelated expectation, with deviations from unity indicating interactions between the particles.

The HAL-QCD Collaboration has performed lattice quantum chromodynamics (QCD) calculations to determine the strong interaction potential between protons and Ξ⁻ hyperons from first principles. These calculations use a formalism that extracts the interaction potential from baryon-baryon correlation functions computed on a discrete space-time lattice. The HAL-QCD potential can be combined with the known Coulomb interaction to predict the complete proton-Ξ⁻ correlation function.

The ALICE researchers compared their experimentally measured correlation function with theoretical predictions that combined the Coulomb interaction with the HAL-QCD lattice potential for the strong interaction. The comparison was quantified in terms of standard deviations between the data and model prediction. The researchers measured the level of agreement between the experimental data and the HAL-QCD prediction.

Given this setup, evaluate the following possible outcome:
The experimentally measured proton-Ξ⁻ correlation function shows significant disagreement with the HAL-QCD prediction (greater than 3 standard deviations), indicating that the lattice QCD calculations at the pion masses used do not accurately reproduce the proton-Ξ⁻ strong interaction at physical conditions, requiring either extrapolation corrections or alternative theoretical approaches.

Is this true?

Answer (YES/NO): NO